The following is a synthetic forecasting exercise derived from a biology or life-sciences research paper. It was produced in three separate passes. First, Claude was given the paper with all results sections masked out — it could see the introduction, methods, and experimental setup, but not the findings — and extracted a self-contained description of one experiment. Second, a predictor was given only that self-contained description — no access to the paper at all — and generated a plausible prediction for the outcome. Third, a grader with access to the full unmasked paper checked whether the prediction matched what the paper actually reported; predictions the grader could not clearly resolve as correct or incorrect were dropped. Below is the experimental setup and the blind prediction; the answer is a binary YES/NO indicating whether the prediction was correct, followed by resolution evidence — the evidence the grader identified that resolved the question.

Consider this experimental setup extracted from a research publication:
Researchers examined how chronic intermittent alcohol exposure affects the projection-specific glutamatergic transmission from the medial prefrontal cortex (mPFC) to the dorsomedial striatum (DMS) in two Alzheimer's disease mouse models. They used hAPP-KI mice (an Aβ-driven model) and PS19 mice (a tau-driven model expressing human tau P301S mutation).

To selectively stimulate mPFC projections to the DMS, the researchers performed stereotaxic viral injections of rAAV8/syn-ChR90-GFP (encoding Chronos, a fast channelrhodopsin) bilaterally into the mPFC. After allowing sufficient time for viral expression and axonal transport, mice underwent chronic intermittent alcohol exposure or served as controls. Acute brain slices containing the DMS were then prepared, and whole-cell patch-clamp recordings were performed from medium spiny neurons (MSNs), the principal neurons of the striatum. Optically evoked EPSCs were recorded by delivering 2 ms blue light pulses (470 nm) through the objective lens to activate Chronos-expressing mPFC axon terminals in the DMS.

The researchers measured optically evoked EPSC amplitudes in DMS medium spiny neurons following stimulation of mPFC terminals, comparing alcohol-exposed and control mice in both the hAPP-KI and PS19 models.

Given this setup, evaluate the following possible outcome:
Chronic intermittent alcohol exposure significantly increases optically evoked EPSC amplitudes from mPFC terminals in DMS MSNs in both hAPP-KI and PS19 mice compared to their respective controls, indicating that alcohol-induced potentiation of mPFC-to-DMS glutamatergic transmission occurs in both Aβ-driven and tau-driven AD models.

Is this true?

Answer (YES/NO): NO